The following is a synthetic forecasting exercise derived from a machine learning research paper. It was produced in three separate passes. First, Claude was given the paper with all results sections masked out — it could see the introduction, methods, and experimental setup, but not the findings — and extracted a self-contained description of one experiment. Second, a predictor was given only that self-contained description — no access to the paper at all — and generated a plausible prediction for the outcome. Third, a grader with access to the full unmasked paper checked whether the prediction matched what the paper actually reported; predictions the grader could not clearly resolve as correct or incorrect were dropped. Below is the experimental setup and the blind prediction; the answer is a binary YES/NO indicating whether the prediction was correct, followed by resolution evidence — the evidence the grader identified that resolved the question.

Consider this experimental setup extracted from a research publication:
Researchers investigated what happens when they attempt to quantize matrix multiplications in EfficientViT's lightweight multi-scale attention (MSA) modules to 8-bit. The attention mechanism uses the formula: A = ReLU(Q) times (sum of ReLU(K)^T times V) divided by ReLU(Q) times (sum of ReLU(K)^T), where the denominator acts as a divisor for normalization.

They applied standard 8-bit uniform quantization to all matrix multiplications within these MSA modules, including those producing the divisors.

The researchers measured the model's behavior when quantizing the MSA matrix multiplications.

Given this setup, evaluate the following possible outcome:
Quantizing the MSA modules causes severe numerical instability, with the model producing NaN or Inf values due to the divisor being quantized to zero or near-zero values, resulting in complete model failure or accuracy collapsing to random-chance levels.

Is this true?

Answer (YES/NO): YES